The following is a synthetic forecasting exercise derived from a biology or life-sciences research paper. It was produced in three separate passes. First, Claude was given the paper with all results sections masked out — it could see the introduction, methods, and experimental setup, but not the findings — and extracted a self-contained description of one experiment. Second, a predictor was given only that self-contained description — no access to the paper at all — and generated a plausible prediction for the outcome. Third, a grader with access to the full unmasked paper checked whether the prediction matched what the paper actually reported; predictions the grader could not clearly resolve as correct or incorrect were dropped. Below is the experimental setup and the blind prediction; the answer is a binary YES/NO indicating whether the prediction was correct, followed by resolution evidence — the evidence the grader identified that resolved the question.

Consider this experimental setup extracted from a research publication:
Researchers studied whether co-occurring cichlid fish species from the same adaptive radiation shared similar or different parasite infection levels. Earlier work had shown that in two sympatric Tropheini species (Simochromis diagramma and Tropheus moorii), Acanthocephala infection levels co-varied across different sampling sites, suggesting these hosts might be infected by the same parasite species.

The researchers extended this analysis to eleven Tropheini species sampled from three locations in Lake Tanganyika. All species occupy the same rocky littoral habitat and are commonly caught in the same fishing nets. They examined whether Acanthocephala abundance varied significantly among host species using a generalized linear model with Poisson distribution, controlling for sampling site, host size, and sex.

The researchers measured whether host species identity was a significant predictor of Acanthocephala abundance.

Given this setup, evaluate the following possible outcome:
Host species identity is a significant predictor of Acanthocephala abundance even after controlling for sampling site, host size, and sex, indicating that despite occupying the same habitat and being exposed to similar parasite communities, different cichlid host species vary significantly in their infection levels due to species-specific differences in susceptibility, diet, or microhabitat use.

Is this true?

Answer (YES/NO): YES